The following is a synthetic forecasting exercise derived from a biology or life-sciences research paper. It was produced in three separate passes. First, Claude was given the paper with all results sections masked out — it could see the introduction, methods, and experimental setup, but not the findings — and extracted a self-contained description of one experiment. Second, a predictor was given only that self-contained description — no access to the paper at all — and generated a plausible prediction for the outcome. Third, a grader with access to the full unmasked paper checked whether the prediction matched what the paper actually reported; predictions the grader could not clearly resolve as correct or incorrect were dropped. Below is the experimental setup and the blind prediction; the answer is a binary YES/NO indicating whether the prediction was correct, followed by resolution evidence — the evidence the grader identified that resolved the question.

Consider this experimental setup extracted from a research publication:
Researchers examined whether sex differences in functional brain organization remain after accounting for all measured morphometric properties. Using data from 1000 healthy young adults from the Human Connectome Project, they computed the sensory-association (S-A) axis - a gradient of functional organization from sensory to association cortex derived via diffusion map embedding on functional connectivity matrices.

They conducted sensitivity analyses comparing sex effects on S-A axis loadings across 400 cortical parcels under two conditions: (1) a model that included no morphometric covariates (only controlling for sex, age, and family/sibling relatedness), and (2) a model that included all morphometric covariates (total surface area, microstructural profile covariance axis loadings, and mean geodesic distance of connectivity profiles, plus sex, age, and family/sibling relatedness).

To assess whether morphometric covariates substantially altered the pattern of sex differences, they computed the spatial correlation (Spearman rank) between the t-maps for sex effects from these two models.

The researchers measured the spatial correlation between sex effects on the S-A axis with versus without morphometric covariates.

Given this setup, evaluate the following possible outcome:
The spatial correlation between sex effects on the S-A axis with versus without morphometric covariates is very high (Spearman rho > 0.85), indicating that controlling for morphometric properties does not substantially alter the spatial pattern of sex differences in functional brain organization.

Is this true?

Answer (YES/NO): NO